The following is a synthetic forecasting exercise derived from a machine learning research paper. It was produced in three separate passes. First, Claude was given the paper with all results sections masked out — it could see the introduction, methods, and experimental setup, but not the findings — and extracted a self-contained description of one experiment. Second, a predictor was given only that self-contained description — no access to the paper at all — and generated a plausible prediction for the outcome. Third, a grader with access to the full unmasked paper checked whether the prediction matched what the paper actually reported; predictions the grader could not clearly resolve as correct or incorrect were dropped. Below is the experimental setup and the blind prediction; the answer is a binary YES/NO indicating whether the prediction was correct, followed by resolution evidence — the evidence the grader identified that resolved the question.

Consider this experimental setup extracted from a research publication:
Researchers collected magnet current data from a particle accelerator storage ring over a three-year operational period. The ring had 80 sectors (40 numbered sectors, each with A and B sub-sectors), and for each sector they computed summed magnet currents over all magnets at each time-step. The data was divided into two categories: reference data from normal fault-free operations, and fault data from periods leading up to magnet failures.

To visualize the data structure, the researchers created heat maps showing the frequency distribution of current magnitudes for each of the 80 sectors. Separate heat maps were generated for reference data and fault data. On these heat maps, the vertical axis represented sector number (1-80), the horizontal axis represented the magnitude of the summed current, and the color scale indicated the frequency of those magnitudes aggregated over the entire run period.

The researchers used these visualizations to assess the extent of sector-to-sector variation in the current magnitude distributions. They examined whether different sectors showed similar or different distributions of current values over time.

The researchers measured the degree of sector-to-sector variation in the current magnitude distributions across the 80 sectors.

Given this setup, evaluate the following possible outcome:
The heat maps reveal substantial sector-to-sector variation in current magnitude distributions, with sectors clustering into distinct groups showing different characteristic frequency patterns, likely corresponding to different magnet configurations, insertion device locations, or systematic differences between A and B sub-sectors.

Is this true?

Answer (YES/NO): NO